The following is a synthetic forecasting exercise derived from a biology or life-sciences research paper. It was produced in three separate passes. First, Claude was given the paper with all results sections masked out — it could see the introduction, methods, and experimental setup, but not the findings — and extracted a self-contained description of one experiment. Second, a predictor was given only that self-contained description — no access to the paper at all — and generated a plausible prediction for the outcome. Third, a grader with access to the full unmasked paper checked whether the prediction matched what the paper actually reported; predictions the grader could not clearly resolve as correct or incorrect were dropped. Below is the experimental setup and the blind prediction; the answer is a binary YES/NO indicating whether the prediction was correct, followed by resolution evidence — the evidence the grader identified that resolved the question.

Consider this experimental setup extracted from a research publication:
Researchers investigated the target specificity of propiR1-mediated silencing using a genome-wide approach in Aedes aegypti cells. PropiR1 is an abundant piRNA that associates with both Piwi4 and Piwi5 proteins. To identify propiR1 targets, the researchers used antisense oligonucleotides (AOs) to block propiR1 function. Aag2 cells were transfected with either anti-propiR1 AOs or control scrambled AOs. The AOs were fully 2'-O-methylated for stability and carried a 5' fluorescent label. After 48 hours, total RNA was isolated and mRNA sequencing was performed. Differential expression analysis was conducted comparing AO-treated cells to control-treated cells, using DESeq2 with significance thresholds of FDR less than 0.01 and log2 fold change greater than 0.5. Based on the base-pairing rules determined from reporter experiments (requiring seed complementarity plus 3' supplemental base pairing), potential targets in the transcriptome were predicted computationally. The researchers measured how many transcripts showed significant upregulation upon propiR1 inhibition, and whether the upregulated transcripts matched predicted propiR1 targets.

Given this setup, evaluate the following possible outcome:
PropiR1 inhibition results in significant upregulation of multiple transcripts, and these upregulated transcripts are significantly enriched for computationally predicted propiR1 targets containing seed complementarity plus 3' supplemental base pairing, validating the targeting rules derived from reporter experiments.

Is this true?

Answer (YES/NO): NO